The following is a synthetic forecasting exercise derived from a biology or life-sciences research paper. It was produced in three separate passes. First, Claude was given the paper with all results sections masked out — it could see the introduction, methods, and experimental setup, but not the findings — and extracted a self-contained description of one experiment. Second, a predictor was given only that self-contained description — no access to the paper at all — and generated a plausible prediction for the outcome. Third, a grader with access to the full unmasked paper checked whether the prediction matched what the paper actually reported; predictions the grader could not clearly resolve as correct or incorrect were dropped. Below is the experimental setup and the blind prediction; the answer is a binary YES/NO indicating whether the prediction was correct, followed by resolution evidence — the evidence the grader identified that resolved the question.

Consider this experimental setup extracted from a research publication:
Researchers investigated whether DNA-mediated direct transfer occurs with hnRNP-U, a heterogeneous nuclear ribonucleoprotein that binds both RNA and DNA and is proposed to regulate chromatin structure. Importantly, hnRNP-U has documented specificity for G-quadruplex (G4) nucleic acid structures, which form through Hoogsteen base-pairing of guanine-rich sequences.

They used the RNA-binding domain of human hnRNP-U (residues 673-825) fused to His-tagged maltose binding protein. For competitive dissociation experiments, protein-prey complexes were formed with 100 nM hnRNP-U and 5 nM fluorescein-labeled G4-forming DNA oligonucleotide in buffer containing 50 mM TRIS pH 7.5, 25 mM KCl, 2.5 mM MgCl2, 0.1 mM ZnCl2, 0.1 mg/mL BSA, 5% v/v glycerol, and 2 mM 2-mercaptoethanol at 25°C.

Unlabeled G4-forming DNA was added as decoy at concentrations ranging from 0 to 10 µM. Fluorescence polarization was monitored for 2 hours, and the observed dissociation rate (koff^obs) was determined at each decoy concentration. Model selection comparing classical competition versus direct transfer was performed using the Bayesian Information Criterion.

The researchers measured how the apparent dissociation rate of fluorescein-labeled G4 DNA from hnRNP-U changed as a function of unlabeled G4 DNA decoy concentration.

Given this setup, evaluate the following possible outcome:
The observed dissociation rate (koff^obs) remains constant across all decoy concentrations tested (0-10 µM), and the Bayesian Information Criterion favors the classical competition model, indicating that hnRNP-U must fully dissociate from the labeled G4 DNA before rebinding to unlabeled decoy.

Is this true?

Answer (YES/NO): NO